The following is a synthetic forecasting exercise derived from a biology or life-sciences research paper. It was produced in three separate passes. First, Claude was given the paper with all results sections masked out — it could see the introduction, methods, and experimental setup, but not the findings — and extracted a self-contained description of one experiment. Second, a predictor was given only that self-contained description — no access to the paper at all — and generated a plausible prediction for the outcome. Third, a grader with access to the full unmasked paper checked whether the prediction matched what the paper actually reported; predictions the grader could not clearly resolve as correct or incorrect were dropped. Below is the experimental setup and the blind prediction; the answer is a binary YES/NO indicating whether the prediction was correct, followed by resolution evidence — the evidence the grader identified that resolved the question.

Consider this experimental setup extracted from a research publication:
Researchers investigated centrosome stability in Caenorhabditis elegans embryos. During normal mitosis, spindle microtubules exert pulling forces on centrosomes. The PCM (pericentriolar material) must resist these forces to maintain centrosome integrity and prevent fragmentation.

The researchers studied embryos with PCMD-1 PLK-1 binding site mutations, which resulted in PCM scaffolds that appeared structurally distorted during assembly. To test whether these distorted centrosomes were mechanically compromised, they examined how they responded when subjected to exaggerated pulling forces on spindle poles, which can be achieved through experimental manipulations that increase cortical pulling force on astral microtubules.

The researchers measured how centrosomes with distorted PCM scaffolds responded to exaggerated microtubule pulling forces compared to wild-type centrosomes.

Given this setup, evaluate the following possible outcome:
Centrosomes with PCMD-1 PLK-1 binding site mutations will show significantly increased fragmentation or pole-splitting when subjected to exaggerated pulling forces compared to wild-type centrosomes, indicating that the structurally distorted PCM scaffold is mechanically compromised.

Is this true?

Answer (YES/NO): YES